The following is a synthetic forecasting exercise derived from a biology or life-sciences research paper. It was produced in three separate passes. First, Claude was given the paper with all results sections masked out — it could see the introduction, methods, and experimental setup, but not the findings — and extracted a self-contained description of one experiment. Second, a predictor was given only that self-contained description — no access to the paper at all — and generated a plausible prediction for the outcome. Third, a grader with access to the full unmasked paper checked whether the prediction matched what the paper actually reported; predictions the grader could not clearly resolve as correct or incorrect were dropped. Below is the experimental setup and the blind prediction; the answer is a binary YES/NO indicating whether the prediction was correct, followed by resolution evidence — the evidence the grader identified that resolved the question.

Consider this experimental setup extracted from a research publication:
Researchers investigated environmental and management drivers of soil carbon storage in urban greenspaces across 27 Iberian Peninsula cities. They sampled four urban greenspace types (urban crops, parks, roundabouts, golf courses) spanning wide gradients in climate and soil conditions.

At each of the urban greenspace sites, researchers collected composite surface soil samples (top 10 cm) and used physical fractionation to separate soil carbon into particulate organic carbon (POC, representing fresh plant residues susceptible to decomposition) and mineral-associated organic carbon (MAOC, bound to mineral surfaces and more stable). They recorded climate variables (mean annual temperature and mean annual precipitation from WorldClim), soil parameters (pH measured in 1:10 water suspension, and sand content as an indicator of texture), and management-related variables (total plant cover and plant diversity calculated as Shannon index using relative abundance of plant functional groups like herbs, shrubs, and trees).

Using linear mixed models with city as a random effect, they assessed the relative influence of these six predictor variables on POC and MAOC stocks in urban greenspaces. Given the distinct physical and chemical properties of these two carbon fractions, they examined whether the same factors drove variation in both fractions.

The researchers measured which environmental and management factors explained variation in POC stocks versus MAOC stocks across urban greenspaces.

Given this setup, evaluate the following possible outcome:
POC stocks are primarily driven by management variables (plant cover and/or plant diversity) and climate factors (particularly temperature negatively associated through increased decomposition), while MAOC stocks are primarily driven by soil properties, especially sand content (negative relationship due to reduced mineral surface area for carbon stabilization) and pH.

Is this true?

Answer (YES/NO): NO